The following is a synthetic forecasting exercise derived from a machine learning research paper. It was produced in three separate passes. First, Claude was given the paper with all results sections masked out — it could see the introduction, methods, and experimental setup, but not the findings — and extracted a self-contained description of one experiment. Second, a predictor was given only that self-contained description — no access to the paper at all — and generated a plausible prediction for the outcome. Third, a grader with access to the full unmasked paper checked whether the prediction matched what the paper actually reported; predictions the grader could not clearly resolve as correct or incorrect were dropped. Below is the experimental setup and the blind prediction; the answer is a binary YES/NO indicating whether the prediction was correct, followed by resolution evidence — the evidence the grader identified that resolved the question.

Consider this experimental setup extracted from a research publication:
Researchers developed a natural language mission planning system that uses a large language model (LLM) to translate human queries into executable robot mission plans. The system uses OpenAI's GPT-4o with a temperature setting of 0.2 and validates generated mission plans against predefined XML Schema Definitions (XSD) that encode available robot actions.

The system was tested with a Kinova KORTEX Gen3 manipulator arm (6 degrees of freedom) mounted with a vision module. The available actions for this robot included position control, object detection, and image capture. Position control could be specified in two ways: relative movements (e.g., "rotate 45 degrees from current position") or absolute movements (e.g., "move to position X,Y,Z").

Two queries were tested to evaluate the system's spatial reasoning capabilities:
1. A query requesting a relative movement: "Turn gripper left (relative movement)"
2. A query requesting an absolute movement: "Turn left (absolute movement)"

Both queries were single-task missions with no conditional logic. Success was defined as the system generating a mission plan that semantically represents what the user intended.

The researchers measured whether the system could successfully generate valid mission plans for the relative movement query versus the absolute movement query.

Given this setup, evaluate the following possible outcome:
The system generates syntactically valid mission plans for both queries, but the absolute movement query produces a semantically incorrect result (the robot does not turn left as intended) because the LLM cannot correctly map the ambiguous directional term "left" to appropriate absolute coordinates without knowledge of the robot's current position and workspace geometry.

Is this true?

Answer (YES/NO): NO